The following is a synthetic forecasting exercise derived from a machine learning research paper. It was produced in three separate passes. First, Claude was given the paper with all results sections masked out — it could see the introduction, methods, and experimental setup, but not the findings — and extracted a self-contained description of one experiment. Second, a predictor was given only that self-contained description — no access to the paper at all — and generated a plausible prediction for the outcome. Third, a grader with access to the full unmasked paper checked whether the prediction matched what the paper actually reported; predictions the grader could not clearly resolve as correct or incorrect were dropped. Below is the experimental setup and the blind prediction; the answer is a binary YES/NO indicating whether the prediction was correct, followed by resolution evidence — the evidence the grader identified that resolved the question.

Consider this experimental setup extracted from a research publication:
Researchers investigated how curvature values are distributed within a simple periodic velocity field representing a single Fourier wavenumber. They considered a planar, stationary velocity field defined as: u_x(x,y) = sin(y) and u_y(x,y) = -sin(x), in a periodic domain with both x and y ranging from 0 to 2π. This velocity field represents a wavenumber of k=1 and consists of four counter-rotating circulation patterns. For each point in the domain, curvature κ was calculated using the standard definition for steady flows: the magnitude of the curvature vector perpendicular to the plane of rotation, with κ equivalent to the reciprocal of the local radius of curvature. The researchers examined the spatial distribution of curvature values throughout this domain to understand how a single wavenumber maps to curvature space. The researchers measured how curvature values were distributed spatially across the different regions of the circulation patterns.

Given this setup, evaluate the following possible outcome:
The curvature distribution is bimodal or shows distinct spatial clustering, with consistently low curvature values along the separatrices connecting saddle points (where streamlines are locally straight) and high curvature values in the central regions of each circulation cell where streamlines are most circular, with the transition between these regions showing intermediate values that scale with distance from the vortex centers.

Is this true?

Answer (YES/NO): NO